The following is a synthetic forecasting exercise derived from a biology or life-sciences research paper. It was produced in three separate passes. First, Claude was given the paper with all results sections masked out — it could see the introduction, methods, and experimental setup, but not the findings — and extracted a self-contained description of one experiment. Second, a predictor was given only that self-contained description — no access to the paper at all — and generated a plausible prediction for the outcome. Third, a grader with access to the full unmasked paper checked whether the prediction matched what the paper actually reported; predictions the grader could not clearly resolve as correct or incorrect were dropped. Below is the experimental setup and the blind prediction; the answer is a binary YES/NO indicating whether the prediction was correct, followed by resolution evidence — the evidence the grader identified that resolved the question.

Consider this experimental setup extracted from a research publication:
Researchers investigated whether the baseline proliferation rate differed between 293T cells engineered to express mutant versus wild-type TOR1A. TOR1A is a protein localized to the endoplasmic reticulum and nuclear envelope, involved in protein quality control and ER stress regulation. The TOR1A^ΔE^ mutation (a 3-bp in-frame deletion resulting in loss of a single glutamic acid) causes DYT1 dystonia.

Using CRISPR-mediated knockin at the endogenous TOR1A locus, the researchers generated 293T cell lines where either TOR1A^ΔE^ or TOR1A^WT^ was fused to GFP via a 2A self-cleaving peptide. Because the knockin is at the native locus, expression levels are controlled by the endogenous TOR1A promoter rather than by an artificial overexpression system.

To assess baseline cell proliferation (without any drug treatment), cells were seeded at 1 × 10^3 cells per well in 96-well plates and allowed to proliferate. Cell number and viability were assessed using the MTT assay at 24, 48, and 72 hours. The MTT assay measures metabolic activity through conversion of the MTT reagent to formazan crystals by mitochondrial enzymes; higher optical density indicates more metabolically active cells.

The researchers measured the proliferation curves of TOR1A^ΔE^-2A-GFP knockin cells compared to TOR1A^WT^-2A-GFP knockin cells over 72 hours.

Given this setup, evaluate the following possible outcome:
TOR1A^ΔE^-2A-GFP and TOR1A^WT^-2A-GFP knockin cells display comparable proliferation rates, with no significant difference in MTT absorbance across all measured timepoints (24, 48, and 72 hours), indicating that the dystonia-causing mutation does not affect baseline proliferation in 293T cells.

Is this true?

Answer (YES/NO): NO